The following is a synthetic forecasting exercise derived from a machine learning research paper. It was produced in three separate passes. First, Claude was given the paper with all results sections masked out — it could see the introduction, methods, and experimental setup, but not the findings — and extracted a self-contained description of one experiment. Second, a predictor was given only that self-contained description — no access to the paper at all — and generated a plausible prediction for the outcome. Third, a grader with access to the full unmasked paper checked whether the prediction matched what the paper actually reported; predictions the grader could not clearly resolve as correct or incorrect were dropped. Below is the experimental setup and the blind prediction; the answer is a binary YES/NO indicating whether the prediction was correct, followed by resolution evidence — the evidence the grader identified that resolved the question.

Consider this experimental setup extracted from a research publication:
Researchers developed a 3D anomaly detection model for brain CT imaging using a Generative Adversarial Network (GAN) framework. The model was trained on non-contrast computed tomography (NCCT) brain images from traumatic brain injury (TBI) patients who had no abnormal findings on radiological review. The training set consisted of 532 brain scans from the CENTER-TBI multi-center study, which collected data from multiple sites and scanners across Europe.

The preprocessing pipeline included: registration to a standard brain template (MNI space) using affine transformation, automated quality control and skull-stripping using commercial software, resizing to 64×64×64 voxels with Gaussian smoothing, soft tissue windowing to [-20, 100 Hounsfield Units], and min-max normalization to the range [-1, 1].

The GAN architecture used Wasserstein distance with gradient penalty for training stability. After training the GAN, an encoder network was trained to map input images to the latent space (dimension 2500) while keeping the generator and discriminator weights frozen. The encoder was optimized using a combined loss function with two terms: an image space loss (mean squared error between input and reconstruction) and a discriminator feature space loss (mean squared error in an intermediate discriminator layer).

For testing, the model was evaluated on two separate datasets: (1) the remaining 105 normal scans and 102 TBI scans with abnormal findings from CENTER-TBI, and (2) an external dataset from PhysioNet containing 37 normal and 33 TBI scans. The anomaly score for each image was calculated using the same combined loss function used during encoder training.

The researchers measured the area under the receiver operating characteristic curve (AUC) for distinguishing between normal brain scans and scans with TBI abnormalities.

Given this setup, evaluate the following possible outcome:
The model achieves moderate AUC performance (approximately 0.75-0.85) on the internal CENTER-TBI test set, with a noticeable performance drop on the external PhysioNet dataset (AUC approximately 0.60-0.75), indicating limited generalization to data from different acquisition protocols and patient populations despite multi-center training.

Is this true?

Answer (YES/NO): NO